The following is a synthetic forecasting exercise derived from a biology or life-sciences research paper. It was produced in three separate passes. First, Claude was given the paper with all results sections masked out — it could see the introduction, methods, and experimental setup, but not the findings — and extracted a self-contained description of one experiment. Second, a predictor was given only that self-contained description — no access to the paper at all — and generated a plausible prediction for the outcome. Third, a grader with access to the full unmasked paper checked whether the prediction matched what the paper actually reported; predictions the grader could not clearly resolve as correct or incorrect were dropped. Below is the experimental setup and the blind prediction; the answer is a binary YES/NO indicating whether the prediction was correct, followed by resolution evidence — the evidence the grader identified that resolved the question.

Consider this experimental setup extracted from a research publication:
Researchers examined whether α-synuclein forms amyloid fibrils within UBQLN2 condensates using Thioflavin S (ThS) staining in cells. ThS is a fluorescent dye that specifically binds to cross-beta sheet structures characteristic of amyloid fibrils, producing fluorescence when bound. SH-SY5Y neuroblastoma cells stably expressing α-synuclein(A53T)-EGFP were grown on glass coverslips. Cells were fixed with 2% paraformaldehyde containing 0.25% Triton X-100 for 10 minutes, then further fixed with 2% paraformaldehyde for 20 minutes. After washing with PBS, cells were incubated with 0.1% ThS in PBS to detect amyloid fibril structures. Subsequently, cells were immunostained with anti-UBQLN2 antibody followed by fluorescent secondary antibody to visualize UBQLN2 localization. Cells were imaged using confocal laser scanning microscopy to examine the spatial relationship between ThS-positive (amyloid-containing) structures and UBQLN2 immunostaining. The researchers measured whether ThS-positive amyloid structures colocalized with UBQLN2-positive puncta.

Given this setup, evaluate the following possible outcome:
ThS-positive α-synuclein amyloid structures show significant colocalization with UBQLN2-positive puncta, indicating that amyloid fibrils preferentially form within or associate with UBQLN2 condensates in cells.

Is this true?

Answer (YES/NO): YES